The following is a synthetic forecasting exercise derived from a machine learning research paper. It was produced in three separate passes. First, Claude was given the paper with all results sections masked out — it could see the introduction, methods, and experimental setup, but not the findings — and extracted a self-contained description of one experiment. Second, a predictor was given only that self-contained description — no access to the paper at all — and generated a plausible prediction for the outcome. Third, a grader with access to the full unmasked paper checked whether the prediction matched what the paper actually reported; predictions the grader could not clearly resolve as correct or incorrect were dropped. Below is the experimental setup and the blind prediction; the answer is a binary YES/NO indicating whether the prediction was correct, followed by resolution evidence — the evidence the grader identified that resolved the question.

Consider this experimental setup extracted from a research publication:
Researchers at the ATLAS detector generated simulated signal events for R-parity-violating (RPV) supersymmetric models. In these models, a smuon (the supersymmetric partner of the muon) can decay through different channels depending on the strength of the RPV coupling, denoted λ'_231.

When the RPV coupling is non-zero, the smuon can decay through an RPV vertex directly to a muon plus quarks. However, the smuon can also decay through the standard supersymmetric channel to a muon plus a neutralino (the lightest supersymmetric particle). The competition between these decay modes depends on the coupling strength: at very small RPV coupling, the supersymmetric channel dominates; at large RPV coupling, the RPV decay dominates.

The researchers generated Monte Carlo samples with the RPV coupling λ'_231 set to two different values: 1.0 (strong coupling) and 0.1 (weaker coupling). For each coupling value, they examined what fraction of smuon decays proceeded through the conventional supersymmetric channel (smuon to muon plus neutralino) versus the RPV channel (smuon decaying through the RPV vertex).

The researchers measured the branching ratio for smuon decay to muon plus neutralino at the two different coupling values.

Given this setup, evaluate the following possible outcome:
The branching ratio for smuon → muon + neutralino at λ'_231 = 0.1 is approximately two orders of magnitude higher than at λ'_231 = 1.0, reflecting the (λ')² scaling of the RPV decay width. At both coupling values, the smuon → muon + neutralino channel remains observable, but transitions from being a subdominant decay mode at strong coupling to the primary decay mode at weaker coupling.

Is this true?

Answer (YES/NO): NO